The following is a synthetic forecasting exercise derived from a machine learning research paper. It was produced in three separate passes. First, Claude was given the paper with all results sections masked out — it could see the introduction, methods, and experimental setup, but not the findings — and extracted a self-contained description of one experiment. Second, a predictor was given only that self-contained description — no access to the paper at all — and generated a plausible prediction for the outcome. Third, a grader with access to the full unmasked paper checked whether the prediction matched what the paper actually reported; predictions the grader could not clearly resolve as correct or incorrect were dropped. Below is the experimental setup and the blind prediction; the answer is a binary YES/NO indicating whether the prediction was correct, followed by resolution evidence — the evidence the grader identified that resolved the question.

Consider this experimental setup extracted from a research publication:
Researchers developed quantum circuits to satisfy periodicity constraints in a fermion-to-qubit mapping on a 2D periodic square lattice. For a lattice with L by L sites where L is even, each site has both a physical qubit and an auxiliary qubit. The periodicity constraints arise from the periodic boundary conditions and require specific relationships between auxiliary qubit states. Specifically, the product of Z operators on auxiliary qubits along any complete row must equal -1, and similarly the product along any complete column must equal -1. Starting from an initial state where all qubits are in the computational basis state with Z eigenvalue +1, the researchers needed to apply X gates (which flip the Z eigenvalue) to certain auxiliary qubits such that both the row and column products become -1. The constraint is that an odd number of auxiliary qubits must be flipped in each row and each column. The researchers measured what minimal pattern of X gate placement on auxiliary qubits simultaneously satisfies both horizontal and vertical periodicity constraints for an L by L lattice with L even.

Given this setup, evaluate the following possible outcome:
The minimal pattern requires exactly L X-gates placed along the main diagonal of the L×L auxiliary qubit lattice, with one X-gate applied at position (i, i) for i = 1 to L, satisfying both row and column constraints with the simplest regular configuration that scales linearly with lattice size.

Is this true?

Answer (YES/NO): YES